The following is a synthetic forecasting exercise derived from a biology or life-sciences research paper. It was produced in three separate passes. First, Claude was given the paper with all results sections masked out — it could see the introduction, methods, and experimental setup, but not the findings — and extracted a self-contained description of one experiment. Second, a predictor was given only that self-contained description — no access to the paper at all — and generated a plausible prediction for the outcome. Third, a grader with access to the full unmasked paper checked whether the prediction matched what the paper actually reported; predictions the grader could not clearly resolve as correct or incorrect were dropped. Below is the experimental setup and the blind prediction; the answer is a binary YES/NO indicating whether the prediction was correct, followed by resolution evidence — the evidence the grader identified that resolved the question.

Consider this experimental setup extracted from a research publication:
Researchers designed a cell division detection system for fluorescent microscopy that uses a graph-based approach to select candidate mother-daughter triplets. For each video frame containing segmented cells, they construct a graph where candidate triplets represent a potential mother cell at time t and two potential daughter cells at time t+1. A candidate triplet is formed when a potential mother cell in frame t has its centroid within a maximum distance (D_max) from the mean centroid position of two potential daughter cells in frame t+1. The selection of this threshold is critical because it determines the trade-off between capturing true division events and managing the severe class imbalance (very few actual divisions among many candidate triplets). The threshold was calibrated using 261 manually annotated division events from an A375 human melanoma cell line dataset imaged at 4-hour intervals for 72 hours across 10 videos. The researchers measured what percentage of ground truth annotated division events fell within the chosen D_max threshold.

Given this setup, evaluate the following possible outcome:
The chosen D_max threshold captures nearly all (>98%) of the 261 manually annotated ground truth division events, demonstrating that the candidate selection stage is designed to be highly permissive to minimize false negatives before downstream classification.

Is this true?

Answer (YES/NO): NO